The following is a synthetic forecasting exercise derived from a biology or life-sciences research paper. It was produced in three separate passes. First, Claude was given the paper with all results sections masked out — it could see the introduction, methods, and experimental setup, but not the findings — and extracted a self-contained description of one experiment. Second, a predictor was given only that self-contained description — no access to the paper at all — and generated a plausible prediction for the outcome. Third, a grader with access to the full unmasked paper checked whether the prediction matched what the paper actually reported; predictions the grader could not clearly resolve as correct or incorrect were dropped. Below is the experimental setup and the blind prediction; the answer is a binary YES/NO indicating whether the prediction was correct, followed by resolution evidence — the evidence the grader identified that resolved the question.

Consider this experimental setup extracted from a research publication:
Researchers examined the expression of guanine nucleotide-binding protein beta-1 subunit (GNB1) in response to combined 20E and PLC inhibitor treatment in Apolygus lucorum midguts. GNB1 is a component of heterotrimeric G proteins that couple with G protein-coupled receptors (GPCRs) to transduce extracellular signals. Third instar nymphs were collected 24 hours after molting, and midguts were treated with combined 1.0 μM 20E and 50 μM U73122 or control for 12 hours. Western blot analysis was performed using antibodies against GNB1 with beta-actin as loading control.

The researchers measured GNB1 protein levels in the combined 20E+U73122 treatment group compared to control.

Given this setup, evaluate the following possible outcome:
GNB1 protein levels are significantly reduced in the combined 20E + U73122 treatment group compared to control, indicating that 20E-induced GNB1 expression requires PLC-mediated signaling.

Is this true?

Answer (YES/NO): NO